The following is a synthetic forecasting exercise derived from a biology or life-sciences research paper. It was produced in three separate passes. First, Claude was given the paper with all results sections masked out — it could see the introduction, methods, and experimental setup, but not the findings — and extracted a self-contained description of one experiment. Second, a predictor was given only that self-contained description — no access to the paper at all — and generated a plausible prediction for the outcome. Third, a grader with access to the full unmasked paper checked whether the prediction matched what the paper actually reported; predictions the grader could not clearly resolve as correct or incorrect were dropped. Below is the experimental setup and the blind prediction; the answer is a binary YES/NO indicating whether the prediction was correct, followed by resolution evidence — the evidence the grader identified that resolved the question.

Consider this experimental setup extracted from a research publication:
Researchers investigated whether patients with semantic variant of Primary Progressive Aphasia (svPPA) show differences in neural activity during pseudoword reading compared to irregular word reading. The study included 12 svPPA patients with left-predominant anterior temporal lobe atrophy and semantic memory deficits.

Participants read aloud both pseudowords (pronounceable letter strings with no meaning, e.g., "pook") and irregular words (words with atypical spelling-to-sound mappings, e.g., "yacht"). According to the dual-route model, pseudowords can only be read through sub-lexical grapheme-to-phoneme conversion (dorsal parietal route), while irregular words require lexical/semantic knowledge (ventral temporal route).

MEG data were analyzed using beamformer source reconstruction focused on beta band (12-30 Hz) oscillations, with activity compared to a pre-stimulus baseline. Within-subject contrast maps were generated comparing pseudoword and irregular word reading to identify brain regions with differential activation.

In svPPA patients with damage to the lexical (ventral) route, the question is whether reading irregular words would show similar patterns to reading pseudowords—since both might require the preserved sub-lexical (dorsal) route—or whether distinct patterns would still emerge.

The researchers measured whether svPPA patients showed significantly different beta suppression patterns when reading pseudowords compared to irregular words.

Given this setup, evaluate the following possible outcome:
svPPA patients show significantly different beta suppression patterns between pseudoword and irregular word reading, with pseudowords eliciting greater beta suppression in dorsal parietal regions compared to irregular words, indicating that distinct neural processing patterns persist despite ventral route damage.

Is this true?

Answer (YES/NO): NO